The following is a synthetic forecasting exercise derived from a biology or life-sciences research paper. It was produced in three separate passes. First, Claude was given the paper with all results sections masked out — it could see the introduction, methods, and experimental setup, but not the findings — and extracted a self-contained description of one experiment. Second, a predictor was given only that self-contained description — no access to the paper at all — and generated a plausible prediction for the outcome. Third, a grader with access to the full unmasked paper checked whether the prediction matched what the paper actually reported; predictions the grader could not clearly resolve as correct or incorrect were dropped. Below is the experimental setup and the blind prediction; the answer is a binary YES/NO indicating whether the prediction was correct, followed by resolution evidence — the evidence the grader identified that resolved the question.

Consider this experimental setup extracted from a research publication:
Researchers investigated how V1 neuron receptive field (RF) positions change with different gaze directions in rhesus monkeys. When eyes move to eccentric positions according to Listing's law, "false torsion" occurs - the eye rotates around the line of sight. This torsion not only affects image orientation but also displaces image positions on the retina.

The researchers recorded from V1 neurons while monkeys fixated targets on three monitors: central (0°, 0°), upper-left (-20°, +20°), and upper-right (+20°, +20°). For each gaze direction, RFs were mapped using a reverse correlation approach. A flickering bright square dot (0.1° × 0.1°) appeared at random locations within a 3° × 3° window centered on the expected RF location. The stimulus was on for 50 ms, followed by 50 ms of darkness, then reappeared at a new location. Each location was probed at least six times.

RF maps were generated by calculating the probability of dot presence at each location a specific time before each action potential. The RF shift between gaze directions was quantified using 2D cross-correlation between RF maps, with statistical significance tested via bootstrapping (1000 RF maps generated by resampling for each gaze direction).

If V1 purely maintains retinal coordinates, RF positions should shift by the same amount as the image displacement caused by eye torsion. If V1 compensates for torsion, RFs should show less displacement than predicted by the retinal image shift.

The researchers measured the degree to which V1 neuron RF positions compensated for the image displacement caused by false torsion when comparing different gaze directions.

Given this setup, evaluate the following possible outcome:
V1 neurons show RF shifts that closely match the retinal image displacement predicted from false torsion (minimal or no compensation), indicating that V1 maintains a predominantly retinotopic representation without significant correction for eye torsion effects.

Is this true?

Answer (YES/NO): NO